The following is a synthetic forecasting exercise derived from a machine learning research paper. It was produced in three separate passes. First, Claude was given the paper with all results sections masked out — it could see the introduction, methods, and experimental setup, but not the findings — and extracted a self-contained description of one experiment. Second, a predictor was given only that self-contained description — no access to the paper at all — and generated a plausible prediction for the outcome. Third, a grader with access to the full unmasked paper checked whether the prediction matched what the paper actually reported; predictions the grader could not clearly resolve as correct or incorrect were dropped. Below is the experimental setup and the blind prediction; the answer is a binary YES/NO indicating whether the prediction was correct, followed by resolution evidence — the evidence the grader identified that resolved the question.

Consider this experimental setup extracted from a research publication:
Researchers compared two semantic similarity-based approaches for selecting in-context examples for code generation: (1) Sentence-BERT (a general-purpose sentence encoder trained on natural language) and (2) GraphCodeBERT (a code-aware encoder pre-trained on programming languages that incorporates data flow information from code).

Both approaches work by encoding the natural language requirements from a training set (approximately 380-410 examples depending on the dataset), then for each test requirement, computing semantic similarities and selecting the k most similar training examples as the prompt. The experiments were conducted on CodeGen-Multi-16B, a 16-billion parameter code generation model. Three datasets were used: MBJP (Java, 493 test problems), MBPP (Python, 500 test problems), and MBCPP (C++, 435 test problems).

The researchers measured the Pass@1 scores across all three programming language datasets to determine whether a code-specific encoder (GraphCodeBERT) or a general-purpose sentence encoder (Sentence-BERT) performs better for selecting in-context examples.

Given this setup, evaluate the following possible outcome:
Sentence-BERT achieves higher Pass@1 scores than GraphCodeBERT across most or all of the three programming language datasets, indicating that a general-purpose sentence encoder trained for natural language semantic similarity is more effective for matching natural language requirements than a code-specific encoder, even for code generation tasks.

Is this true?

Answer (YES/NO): NO